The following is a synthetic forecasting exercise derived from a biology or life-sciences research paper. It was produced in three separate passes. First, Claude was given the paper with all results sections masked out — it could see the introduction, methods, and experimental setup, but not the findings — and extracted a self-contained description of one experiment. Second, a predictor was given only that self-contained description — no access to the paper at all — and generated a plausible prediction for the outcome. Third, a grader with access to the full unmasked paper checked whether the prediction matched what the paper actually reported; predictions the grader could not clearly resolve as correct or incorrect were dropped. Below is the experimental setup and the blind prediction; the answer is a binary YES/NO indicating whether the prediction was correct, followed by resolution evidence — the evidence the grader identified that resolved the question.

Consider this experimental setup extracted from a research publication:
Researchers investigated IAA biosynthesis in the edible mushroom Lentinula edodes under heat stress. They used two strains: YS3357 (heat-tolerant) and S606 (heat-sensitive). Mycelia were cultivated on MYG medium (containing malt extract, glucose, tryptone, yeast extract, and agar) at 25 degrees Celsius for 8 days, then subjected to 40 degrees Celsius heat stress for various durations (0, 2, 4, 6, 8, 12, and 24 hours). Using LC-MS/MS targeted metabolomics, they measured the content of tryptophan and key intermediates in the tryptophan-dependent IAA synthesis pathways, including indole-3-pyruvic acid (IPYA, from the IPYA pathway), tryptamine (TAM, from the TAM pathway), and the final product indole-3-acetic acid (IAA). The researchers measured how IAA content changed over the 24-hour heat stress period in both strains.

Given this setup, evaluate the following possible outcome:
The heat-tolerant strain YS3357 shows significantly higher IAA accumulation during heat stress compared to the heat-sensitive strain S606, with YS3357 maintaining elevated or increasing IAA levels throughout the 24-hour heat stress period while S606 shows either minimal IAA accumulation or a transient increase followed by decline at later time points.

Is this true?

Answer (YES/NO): NO